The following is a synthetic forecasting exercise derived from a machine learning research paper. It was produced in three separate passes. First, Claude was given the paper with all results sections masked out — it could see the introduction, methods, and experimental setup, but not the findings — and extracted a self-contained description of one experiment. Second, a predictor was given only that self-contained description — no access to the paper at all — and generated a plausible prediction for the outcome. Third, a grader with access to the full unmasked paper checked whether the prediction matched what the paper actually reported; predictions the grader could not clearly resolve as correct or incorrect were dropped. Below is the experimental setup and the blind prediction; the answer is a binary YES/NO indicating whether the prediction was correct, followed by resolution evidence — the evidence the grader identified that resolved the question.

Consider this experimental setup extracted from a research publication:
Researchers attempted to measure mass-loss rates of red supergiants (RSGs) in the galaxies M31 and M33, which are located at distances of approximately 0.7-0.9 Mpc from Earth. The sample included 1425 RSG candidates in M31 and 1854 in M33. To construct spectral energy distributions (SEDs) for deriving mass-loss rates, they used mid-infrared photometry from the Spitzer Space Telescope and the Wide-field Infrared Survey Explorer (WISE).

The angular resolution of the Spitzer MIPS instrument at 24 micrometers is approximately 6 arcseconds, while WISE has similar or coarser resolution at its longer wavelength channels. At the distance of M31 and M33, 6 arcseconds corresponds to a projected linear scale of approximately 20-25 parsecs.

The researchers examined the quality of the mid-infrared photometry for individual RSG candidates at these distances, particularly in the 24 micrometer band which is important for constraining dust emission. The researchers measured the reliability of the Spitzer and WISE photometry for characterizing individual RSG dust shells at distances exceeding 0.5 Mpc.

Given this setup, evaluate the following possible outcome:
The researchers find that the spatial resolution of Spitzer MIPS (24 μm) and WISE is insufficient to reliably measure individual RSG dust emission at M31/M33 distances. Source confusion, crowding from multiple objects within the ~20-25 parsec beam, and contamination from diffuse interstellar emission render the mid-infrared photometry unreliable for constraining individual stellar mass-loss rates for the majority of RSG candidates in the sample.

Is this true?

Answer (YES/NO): YES